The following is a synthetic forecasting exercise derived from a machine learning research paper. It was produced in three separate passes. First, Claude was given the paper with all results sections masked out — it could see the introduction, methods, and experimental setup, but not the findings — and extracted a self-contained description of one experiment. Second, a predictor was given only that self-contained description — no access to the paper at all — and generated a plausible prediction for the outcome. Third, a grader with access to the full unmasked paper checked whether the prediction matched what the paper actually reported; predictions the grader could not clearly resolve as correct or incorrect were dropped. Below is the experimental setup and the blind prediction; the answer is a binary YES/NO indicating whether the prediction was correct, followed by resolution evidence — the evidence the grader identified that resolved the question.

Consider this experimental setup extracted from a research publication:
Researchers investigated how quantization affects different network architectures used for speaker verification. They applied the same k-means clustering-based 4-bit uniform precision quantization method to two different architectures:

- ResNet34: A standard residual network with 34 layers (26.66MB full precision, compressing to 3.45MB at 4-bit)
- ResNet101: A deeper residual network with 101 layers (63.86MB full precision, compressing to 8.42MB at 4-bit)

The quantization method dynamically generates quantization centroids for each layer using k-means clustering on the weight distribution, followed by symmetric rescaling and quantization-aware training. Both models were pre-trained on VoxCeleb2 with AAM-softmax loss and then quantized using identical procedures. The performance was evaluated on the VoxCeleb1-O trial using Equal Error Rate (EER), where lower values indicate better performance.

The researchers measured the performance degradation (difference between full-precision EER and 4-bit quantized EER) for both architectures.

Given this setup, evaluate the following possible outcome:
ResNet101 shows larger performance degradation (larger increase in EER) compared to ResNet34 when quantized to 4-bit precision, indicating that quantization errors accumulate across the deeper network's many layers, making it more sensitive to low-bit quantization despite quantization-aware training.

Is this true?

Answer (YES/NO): NO